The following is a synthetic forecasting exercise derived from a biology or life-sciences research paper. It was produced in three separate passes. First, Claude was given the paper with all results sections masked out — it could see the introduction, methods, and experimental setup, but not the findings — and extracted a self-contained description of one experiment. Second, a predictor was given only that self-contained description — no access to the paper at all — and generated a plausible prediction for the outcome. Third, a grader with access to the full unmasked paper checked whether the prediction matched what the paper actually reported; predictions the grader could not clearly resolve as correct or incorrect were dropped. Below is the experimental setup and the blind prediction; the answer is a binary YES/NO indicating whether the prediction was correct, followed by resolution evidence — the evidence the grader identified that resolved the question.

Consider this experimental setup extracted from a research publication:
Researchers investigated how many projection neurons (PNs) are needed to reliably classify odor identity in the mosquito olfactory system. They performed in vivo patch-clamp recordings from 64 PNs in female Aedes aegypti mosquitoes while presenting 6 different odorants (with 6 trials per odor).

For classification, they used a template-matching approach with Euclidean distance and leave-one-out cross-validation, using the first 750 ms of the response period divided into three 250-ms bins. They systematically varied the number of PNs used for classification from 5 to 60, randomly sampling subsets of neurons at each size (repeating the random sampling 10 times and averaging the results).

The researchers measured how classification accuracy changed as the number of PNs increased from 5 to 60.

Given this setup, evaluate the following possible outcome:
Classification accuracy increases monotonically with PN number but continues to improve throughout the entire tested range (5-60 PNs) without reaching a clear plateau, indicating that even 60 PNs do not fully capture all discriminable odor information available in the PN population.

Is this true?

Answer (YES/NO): NO